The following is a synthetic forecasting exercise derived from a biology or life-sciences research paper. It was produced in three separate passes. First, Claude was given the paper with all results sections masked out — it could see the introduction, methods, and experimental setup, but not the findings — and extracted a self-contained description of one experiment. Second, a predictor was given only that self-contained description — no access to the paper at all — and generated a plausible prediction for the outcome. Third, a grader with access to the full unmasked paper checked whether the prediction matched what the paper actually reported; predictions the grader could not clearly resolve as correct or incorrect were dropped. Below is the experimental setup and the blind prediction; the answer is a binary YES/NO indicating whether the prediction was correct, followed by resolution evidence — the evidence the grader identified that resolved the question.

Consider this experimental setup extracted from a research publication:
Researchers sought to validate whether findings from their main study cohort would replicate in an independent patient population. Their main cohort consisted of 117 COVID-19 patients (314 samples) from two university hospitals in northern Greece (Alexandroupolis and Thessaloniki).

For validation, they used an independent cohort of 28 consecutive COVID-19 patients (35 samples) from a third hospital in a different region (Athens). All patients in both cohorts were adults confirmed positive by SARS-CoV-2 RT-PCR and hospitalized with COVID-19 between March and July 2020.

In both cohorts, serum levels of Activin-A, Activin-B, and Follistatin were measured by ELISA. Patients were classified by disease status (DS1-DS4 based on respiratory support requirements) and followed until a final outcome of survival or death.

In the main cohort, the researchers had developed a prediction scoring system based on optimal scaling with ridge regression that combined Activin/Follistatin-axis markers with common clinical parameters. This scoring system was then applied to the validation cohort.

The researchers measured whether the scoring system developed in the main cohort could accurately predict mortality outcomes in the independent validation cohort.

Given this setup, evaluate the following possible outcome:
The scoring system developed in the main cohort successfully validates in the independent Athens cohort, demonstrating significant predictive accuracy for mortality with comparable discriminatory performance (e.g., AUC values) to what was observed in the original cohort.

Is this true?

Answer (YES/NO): YES